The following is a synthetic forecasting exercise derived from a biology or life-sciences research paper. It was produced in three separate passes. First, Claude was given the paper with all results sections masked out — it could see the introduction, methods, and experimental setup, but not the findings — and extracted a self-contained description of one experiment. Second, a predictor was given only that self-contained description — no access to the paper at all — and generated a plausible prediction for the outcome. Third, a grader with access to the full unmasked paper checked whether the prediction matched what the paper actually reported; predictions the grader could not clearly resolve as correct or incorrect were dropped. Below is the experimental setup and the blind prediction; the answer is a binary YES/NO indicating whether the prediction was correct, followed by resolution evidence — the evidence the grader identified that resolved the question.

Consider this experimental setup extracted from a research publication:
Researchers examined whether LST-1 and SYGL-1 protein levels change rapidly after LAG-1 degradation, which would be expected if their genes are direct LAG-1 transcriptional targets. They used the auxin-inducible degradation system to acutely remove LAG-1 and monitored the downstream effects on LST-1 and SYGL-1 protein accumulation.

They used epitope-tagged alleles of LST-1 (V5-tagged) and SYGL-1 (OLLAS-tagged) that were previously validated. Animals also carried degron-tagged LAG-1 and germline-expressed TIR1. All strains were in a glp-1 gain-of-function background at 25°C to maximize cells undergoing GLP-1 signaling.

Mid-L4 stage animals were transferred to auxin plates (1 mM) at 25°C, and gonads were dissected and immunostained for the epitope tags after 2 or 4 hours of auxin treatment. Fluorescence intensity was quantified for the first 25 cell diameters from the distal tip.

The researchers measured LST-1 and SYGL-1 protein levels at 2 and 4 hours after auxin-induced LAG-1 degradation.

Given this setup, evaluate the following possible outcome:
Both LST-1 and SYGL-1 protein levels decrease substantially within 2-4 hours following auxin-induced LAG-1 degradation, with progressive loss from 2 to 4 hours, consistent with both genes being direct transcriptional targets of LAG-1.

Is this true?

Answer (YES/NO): YES